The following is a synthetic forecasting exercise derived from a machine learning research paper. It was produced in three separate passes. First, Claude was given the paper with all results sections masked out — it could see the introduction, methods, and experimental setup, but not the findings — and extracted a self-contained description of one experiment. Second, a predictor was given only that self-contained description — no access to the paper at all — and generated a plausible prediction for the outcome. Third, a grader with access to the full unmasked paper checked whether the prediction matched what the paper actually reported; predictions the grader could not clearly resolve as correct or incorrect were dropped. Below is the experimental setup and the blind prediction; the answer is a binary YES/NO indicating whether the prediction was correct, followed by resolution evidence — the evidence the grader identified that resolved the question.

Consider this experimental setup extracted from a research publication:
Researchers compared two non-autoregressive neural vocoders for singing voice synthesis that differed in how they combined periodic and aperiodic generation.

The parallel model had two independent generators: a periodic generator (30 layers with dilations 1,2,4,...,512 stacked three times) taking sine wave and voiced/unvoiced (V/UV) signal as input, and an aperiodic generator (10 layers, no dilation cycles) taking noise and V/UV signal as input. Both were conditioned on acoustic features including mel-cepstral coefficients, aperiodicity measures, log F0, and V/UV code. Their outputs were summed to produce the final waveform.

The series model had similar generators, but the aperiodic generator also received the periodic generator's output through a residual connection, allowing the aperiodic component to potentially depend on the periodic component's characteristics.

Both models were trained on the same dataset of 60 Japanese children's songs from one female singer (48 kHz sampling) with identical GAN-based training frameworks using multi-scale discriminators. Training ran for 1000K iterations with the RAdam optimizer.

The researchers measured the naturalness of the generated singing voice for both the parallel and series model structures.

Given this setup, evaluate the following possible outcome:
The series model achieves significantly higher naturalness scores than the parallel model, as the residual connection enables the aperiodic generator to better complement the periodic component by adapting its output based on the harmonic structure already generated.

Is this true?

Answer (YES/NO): NO